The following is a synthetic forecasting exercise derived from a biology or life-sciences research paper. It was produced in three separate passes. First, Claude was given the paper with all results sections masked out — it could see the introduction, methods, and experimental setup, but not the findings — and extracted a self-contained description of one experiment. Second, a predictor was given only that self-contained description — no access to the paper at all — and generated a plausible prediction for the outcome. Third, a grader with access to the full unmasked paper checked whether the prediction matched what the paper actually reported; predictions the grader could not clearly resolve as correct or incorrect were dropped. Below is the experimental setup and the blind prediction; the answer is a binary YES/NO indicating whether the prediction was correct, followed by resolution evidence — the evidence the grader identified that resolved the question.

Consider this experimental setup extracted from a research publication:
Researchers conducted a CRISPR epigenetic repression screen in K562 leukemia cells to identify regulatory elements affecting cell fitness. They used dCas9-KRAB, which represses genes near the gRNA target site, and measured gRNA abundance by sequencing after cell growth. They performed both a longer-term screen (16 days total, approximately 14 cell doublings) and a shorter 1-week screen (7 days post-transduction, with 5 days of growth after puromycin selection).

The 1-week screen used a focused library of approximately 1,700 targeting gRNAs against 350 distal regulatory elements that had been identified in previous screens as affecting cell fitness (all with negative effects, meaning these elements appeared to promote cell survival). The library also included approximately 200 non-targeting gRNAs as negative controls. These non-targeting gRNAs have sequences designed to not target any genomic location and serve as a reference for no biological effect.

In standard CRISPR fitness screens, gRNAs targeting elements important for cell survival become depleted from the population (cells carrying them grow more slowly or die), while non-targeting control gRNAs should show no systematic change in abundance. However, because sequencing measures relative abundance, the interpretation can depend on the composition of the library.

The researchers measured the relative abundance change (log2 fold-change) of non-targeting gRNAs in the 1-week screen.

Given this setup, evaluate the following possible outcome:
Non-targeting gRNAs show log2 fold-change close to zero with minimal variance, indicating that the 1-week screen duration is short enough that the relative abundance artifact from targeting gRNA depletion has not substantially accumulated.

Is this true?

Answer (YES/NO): NO